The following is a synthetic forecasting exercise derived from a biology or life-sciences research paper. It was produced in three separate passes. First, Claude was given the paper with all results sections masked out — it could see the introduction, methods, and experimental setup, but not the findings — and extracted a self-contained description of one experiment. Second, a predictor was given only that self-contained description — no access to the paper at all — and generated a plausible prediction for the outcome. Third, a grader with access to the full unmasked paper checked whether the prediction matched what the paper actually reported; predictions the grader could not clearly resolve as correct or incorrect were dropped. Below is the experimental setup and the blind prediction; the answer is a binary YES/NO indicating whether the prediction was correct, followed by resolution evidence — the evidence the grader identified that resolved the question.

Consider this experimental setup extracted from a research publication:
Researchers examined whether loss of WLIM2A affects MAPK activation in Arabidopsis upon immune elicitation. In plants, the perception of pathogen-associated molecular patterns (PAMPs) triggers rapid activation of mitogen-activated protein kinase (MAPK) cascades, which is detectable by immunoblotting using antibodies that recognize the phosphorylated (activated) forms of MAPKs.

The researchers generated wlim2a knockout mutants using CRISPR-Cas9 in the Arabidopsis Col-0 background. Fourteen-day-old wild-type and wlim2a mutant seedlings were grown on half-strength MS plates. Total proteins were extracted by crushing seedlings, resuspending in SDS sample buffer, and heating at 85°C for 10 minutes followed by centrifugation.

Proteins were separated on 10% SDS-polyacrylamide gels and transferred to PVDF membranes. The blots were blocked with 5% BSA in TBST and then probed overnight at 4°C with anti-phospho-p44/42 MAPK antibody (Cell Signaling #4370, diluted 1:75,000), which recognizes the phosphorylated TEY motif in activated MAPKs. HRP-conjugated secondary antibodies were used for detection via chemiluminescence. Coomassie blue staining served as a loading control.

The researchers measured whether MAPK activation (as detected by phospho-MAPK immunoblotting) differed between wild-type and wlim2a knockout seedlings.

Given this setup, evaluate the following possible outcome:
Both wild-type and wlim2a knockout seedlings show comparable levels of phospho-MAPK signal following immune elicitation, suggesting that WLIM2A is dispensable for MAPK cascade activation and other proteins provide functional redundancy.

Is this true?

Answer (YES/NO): NO